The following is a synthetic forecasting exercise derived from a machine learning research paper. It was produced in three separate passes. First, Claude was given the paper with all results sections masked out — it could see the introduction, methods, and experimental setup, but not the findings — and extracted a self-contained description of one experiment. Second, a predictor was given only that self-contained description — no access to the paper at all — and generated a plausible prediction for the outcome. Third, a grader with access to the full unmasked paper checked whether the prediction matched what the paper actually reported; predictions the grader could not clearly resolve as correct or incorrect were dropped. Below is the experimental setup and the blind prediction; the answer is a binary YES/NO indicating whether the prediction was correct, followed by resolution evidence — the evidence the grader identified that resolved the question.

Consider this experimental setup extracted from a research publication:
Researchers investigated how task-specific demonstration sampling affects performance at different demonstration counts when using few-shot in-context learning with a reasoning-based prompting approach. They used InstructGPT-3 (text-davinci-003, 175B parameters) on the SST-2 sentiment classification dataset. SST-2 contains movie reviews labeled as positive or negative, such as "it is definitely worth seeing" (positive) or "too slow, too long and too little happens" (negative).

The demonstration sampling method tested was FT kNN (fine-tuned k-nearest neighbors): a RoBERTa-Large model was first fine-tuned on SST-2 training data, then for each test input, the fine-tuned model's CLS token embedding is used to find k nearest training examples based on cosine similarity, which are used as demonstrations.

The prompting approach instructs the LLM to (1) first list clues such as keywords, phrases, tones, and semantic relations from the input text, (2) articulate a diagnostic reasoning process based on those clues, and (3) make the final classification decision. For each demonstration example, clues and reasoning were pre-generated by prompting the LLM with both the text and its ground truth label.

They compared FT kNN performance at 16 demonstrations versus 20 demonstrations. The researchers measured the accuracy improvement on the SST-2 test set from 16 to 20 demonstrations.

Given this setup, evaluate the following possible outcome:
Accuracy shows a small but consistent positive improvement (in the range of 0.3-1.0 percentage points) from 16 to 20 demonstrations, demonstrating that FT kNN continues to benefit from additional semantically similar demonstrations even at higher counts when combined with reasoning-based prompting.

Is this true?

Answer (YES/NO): NO